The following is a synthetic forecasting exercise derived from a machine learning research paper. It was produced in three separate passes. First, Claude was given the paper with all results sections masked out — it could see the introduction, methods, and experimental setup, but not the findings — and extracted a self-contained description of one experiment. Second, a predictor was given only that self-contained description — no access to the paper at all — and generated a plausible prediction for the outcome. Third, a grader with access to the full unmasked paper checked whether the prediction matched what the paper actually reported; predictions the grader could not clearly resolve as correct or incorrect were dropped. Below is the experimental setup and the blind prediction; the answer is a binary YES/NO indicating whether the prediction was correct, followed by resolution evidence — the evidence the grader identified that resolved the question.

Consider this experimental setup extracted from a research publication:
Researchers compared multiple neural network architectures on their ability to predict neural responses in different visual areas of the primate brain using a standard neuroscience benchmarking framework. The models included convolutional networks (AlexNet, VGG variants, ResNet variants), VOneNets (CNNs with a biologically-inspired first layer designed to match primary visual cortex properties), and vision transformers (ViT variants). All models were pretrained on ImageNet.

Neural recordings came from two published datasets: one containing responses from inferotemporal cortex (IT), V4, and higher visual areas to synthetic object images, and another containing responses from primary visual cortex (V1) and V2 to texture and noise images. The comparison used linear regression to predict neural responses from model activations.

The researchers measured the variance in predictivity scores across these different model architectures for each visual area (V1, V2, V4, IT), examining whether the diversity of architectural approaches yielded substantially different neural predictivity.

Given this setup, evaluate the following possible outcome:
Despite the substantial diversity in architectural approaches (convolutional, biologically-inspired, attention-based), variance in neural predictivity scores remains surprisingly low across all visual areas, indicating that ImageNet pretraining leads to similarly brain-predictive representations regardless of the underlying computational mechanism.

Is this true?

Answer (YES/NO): NO